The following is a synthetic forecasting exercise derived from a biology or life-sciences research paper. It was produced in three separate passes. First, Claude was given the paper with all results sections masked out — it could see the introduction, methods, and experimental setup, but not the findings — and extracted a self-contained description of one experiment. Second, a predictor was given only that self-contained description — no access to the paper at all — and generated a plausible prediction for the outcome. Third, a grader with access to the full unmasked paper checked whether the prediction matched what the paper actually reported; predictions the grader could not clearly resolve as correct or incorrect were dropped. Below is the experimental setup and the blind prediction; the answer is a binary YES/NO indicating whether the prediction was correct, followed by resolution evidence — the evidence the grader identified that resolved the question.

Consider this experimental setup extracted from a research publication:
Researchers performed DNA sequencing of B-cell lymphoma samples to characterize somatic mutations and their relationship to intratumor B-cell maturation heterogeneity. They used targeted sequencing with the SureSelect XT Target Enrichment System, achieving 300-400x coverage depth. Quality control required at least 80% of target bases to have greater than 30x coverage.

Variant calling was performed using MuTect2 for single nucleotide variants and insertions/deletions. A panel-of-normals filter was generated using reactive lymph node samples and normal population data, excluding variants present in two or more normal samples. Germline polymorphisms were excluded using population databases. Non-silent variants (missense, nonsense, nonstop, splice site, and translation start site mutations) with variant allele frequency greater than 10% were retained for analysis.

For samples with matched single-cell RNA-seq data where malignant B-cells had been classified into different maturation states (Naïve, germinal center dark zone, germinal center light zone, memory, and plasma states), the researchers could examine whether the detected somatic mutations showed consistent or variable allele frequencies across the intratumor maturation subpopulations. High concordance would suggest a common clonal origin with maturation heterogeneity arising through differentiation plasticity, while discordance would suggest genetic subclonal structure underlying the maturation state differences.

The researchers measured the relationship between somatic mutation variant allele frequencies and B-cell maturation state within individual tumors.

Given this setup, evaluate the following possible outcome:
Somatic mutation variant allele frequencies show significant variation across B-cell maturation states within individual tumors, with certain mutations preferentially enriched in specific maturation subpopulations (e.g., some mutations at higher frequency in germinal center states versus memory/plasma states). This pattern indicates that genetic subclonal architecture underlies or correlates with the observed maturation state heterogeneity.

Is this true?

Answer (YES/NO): YES